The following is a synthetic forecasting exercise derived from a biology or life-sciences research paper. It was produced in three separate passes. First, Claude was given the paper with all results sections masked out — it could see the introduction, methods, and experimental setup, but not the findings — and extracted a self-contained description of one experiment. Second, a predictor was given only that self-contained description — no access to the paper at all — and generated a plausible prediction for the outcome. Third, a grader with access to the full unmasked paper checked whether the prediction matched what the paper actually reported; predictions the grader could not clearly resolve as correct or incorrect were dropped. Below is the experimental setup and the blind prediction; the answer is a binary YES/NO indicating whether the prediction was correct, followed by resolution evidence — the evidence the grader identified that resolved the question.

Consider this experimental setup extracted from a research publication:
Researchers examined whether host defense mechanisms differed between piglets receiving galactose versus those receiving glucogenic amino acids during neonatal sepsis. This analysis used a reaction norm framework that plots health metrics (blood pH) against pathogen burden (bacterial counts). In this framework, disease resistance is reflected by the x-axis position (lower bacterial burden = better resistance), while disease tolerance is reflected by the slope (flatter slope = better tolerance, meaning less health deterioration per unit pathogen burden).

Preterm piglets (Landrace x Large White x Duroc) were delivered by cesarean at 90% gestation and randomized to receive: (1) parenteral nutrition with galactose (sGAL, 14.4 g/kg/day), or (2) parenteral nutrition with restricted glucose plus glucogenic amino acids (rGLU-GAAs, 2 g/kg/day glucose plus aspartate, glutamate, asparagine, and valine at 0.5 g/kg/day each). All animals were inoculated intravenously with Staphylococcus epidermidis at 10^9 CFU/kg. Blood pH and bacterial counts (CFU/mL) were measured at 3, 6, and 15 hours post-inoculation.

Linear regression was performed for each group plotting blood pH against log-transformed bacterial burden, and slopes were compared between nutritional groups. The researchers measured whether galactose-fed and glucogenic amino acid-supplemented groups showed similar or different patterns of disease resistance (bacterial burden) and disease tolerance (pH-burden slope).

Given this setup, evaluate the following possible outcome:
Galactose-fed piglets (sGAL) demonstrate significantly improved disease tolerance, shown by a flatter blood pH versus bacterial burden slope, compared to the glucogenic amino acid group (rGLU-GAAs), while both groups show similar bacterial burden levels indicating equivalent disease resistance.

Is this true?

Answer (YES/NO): NO